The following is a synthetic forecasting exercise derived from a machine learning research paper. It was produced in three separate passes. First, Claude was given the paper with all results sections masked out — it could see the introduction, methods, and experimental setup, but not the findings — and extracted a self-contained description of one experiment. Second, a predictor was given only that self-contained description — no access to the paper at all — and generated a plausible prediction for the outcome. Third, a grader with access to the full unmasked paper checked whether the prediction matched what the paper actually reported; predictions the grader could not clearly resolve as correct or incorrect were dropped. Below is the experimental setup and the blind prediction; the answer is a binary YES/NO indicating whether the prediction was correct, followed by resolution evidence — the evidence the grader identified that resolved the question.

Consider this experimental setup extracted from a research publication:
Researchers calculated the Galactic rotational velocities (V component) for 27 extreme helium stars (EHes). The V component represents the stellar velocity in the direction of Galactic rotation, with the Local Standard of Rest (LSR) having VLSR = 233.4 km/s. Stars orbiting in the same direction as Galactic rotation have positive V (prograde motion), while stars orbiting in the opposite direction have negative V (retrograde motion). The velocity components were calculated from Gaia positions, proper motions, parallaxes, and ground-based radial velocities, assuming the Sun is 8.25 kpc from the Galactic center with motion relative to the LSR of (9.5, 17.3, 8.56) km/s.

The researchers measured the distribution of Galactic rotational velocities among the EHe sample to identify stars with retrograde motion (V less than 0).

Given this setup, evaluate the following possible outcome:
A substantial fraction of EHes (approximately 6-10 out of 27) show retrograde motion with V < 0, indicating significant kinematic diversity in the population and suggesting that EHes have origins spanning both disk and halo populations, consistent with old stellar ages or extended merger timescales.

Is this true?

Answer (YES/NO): NO